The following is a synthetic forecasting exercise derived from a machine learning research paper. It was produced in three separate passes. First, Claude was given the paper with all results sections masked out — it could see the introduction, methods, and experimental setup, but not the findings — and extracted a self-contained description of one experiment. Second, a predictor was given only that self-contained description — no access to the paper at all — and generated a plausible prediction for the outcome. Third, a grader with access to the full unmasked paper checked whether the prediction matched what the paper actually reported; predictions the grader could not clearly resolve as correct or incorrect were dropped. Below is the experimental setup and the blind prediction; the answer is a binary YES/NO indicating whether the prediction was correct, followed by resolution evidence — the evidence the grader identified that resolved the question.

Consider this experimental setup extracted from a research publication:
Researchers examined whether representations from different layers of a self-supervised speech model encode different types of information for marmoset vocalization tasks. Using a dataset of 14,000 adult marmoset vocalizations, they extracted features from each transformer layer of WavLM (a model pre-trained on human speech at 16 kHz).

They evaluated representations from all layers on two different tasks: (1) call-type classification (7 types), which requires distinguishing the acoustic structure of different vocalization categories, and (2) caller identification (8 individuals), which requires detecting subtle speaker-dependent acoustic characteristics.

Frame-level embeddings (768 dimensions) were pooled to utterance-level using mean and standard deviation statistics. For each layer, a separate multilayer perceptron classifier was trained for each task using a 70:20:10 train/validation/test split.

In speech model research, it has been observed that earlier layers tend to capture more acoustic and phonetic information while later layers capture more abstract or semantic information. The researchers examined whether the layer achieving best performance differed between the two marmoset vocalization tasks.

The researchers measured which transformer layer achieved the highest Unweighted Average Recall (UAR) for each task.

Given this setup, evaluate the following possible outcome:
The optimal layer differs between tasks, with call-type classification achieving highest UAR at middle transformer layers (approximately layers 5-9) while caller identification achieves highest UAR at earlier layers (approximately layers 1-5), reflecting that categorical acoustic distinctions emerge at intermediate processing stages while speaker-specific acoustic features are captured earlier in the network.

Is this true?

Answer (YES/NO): NO